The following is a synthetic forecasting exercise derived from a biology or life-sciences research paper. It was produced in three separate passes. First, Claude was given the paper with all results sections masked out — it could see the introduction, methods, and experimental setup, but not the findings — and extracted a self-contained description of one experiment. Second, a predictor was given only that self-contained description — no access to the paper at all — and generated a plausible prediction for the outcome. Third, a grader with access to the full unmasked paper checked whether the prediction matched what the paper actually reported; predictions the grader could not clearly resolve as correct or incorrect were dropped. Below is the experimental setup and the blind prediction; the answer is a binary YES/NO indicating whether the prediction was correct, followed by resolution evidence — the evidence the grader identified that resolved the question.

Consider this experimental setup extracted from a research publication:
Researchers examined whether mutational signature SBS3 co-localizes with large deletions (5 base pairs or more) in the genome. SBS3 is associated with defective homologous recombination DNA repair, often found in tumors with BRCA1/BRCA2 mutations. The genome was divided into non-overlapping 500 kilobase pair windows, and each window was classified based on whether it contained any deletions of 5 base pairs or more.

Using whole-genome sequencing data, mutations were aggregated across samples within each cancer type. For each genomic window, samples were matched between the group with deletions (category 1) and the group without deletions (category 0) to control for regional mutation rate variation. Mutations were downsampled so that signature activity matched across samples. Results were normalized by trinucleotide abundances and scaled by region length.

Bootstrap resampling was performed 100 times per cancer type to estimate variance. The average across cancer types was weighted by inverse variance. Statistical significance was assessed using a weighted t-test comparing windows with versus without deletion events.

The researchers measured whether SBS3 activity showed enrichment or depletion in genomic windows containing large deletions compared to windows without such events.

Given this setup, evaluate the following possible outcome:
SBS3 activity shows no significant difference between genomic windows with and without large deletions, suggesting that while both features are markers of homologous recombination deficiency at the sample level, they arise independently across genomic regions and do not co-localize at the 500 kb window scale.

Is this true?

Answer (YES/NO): NO